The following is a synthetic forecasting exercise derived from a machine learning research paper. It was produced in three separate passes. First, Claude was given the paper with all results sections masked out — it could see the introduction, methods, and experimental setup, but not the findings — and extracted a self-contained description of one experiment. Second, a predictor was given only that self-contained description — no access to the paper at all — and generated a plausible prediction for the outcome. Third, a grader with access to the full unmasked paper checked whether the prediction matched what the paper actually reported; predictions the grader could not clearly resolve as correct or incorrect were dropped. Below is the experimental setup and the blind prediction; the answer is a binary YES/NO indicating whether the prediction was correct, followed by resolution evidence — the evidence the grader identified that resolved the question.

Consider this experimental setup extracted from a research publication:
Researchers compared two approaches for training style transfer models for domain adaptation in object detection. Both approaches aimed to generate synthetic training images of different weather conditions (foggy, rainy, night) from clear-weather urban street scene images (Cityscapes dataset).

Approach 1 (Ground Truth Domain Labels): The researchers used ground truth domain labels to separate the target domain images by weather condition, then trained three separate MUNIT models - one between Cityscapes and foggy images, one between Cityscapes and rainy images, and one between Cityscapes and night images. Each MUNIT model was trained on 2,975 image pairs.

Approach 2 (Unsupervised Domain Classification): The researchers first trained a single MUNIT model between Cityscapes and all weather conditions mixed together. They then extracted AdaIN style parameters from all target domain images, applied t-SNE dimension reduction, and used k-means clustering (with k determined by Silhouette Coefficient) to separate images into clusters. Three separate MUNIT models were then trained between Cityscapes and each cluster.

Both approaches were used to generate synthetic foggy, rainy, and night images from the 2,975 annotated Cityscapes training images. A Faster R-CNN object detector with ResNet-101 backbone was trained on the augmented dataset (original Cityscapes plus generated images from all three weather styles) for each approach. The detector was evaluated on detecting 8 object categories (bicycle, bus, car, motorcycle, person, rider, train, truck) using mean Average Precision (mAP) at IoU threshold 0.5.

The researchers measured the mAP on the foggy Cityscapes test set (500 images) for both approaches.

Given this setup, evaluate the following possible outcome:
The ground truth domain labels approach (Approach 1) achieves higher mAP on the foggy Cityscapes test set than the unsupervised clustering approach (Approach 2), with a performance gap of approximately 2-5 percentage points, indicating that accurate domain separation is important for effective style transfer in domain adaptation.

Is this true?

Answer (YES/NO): YES